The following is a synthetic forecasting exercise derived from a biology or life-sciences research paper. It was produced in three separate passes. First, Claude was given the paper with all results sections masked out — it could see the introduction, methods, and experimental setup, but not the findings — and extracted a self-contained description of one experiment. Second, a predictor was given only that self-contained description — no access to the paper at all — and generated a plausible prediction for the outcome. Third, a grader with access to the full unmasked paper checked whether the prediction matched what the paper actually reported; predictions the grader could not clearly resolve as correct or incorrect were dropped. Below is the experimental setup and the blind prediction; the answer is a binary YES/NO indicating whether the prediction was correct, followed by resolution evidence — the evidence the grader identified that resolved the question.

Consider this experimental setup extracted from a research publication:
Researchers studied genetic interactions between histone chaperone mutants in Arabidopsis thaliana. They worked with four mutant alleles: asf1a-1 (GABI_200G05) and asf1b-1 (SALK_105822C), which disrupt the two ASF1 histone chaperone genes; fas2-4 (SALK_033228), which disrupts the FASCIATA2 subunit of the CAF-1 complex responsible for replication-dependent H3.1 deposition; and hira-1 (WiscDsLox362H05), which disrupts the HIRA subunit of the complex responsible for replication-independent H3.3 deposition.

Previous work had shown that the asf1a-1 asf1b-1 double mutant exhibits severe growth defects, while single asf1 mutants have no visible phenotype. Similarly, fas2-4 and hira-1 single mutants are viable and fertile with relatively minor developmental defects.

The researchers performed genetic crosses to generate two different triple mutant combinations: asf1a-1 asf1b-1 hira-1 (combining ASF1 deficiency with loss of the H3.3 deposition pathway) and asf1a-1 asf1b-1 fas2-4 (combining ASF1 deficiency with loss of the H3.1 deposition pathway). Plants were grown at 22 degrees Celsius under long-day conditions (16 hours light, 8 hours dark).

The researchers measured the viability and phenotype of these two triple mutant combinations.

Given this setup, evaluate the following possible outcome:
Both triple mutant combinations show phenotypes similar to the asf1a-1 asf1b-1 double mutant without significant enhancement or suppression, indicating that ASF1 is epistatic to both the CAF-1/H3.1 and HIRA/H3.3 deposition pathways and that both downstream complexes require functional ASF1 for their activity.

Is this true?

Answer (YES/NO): NO